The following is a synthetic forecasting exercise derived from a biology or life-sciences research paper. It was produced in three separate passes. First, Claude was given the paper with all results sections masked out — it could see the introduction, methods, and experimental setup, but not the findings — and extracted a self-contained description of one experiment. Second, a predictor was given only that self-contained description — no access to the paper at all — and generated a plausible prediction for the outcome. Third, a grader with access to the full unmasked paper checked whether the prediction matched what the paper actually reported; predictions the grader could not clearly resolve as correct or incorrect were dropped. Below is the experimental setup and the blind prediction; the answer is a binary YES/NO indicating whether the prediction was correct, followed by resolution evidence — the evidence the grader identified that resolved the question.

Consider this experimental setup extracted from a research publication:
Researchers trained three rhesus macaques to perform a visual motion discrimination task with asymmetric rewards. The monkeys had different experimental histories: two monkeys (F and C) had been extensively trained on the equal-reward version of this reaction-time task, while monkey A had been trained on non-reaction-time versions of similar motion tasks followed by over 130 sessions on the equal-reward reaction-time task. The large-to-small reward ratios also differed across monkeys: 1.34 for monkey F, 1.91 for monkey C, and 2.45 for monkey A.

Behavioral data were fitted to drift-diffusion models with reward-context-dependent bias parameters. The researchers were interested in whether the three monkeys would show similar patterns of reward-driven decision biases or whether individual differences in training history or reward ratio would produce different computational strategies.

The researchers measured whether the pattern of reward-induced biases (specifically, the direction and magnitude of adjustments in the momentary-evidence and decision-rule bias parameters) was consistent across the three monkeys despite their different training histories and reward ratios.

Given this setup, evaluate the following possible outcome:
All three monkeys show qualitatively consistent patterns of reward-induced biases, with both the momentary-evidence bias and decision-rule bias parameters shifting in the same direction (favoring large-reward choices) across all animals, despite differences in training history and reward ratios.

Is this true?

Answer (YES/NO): NO